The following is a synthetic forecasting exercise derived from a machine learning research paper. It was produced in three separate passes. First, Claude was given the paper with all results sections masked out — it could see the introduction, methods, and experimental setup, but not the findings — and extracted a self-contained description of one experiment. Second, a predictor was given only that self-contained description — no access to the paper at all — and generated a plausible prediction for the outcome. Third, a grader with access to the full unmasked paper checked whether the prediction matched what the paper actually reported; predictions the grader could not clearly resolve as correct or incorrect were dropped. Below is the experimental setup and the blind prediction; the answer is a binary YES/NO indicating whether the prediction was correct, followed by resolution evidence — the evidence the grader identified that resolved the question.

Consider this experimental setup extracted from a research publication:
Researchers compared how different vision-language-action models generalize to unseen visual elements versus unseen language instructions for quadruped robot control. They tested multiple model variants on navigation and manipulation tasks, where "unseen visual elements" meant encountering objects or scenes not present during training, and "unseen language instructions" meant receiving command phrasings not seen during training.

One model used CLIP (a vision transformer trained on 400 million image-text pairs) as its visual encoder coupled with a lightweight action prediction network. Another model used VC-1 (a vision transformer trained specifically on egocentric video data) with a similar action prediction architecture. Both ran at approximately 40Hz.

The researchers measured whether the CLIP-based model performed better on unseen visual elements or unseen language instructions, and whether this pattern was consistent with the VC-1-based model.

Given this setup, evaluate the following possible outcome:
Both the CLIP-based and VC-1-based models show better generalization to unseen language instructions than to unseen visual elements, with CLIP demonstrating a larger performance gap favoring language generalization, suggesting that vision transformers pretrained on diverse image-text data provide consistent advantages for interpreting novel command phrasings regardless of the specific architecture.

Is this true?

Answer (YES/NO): NO